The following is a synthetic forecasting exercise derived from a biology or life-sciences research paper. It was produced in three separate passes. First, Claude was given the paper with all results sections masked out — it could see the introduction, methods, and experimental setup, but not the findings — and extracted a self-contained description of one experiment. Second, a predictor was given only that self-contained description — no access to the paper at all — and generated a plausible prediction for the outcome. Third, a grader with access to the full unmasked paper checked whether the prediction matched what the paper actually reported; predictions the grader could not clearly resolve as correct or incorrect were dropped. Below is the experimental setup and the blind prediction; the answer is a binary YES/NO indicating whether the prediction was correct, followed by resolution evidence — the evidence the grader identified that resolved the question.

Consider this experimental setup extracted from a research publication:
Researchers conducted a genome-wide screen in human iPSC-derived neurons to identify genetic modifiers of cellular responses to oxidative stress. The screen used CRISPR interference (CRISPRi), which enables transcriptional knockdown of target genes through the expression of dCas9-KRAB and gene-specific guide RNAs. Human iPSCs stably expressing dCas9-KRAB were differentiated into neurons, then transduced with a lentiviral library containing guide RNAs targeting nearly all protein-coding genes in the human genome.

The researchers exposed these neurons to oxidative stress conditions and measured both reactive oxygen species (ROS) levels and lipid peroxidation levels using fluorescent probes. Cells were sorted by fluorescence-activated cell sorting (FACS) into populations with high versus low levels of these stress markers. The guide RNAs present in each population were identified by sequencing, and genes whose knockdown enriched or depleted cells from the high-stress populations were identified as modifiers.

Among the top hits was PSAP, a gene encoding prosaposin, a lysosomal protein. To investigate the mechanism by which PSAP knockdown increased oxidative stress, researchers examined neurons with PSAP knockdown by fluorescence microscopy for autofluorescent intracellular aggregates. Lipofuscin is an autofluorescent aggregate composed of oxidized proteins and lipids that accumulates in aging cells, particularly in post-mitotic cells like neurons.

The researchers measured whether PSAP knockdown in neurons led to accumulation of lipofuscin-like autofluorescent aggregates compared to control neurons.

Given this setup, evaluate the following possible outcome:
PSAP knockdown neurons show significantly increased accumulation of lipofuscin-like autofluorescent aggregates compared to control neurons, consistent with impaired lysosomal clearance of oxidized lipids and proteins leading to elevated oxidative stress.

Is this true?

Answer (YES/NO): YES